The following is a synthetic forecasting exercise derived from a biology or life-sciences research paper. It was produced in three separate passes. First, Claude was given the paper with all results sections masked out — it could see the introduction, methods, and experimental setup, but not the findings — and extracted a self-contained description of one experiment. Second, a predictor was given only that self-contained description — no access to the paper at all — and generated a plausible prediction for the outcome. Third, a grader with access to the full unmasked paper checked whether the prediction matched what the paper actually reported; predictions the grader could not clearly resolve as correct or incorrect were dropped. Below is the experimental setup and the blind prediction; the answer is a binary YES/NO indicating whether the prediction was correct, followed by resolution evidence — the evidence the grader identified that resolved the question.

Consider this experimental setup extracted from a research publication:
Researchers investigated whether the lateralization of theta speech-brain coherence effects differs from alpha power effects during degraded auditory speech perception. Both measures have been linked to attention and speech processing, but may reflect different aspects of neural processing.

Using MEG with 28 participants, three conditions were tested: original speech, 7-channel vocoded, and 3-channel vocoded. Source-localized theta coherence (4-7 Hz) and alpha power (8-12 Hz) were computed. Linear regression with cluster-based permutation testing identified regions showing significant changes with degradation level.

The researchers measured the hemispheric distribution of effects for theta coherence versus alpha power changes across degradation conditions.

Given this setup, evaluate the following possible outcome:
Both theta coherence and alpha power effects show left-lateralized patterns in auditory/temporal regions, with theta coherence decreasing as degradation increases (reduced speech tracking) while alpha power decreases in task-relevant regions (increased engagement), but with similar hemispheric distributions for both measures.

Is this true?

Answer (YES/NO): NO